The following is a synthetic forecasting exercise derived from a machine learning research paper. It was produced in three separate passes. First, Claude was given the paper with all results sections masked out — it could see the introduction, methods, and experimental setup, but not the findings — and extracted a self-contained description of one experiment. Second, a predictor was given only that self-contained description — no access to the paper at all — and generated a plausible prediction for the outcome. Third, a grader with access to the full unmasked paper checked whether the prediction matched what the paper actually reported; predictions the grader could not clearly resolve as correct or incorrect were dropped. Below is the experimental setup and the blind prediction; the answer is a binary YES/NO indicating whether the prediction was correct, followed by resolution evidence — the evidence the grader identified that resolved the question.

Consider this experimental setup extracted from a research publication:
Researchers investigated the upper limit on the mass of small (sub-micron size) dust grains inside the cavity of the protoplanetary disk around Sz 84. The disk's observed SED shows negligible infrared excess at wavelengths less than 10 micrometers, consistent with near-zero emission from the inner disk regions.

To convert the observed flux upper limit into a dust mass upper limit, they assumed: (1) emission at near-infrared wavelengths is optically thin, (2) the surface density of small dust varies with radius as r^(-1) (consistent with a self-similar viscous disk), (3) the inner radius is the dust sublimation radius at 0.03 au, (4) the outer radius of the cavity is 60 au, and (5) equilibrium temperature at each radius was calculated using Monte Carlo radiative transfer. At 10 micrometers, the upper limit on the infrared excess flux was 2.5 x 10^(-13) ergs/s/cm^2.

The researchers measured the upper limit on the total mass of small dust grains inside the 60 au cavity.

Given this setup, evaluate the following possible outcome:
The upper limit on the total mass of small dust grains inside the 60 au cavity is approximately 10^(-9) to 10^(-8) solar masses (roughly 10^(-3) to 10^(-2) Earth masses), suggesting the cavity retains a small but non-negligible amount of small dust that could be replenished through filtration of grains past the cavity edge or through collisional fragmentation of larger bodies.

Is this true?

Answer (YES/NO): NO